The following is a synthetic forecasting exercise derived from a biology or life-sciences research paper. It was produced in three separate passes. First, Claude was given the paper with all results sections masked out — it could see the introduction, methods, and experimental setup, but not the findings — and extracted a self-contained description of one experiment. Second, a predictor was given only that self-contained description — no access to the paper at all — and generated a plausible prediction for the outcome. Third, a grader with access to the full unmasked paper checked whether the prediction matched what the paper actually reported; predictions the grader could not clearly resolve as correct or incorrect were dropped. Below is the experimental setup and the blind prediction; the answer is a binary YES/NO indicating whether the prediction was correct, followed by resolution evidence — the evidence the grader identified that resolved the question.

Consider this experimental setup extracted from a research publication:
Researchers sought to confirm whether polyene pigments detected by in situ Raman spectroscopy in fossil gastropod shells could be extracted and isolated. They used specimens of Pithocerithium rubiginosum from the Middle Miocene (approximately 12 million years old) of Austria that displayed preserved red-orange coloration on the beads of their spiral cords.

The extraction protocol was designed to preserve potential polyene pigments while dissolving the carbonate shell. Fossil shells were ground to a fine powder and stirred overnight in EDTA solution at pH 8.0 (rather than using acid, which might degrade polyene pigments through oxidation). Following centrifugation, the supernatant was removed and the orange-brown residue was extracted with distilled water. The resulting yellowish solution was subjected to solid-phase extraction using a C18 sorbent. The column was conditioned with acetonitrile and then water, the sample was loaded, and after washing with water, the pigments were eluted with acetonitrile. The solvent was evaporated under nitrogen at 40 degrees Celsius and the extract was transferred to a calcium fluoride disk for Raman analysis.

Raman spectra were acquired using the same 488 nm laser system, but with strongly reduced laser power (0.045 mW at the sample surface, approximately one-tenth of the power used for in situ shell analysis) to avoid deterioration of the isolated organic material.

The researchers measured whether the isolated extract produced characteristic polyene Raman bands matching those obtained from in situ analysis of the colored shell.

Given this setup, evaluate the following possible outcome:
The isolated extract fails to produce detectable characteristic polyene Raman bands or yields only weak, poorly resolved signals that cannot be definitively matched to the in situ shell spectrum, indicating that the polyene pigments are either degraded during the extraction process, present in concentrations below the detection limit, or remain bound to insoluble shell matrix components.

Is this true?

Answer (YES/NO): NO